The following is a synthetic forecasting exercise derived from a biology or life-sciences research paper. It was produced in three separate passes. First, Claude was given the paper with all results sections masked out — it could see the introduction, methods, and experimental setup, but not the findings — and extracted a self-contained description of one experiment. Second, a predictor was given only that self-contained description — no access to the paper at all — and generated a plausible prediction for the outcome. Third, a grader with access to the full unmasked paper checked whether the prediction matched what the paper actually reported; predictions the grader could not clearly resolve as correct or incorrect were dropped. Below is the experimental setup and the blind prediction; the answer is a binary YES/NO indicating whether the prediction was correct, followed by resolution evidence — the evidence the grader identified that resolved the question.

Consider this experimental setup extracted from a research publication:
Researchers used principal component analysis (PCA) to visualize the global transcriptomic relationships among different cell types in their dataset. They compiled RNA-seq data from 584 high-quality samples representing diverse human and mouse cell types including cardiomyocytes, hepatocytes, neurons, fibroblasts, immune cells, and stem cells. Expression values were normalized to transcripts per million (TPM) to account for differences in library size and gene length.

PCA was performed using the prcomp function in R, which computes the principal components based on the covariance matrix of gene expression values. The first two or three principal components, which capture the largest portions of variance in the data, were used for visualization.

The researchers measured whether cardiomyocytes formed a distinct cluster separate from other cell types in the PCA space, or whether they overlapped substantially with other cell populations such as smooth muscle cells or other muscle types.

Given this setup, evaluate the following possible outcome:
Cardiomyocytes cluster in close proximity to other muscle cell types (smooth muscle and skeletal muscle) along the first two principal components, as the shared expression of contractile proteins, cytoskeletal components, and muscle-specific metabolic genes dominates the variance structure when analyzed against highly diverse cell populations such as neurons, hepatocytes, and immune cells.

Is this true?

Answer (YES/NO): NO